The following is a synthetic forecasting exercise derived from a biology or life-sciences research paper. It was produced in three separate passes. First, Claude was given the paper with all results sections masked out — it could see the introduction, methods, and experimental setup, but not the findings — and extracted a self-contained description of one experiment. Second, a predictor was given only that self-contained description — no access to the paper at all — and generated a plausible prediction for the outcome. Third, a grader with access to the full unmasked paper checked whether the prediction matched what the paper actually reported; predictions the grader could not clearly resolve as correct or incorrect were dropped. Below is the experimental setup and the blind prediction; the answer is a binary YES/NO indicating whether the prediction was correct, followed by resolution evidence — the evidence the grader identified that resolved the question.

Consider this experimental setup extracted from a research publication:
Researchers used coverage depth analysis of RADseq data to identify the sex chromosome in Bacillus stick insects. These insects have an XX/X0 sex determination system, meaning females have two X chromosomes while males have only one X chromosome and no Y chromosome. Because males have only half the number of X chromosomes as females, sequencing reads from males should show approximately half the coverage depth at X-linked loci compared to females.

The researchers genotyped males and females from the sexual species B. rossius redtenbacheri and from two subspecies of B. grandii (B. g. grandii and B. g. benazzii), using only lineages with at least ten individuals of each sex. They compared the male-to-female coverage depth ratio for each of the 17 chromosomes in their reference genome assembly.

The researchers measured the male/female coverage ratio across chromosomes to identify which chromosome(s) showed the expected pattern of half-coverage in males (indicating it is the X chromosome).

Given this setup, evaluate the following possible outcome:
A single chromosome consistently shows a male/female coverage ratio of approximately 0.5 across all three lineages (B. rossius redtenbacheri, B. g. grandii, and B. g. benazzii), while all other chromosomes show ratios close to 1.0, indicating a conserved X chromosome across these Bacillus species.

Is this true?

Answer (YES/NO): YES